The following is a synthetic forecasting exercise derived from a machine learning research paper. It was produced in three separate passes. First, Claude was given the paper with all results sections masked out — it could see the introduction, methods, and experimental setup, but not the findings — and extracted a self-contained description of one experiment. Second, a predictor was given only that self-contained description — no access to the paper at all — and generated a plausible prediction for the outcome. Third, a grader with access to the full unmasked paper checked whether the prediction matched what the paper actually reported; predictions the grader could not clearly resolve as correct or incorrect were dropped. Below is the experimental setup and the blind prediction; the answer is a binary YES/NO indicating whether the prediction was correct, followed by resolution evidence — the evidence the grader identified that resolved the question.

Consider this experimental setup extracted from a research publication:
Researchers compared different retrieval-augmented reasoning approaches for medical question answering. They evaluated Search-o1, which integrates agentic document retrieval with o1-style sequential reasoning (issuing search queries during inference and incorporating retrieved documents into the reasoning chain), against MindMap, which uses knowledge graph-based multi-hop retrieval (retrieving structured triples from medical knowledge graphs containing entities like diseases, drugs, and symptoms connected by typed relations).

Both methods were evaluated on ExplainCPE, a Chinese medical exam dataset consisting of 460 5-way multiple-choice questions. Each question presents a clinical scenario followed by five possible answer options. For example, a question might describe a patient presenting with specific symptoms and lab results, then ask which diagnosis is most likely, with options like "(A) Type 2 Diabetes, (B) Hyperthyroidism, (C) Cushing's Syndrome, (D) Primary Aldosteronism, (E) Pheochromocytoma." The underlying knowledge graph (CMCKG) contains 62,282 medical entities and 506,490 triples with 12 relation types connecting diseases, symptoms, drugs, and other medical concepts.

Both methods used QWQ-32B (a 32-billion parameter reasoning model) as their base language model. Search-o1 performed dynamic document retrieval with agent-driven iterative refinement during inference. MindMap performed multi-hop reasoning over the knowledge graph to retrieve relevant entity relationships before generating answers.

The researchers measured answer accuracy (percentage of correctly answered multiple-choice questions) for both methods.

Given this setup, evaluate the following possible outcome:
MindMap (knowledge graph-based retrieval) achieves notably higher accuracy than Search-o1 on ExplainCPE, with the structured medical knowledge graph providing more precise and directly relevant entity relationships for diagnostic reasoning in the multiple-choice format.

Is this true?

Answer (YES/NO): YES